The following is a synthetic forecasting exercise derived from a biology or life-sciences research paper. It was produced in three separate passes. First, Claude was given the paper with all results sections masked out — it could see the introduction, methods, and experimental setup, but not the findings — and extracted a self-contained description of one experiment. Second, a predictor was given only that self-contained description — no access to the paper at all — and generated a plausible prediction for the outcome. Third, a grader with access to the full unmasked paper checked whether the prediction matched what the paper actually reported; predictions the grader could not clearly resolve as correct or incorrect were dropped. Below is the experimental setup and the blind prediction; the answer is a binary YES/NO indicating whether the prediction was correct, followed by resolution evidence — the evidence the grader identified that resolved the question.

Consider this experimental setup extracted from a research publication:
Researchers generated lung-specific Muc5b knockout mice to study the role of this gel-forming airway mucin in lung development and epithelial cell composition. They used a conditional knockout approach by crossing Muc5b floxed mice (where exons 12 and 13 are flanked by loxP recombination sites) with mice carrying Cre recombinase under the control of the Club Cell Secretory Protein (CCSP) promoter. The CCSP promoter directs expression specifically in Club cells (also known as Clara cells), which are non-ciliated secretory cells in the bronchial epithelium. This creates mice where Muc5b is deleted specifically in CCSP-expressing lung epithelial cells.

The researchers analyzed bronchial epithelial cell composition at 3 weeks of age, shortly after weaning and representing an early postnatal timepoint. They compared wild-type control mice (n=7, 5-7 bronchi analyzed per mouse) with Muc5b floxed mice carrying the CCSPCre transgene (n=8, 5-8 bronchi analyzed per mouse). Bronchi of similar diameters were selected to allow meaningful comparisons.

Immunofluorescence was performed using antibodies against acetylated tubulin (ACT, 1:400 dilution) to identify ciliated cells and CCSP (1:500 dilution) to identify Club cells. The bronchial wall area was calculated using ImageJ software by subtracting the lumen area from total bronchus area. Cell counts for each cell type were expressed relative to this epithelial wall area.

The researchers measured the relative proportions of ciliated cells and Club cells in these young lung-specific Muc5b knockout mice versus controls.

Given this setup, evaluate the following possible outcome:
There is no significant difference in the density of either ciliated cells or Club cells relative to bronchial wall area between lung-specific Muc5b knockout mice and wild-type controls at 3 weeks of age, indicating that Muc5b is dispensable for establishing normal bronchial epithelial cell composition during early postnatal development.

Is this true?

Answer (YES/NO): NO